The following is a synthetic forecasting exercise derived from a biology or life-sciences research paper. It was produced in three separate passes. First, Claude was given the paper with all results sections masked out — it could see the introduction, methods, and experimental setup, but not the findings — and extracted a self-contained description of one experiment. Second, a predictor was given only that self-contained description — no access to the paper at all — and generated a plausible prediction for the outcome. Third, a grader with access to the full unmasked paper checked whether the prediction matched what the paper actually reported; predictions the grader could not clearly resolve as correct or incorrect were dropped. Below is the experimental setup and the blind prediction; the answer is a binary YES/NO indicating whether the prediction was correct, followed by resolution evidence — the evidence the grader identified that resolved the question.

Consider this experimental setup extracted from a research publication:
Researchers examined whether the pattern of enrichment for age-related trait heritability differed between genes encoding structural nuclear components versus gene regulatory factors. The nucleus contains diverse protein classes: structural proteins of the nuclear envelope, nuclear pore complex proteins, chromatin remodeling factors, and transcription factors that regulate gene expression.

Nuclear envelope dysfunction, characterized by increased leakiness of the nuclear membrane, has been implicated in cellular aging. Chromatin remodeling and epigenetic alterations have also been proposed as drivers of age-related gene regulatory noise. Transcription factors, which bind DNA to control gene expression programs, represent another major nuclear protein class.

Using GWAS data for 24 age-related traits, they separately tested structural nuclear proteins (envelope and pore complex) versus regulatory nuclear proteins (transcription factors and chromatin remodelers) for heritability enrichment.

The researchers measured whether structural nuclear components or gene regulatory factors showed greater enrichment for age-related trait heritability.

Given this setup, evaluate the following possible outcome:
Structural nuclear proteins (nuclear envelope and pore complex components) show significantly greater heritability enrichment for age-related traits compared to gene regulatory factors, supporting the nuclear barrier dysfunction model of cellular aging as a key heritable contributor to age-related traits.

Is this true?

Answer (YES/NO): NO